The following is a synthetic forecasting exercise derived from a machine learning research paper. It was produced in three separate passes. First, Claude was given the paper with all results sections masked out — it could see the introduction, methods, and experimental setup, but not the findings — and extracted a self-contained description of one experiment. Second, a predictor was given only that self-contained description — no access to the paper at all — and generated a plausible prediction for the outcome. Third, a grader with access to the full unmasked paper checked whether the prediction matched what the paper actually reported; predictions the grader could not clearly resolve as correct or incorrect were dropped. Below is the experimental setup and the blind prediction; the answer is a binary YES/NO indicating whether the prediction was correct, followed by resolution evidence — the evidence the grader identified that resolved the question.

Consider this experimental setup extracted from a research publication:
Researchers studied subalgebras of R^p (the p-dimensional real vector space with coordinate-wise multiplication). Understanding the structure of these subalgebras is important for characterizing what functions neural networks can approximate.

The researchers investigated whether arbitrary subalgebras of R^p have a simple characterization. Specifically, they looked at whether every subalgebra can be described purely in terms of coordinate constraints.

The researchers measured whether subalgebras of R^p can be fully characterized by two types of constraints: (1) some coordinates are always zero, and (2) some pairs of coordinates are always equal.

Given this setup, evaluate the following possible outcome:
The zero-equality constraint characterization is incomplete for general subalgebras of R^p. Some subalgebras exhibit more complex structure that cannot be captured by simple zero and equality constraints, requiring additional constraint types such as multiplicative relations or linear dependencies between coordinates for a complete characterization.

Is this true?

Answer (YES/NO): NO